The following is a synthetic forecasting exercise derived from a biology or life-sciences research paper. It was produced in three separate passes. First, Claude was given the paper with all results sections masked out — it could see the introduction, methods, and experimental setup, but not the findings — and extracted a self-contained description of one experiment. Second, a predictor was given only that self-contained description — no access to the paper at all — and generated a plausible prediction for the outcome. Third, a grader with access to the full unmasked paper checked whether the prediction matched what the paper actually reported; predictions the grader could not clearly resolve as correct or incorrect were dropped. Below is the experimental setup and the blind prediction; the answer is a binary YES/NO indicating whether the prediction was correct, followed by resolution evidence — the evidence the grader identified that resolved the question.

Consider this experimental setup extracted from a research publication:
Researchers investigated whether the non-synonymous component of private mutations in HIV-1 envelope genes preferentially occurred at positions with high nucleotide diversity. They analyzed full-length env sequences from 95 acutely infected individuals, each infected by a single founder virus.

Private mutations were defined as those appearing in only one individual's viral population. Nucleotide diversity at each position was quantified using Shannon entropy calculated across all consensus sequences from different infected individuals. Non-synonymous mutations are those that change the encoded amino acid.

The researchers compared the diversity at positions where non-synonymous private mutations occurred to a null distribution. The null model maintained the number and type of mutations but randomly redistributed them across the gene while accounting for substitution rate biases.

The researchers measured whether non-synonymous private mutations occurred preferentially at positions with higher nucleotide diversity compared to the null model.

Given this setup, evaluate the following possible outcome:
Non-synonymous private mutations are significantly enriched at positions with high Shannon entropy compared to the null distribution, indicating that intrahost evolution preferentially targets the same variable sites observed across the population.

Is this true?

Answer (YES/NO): YES